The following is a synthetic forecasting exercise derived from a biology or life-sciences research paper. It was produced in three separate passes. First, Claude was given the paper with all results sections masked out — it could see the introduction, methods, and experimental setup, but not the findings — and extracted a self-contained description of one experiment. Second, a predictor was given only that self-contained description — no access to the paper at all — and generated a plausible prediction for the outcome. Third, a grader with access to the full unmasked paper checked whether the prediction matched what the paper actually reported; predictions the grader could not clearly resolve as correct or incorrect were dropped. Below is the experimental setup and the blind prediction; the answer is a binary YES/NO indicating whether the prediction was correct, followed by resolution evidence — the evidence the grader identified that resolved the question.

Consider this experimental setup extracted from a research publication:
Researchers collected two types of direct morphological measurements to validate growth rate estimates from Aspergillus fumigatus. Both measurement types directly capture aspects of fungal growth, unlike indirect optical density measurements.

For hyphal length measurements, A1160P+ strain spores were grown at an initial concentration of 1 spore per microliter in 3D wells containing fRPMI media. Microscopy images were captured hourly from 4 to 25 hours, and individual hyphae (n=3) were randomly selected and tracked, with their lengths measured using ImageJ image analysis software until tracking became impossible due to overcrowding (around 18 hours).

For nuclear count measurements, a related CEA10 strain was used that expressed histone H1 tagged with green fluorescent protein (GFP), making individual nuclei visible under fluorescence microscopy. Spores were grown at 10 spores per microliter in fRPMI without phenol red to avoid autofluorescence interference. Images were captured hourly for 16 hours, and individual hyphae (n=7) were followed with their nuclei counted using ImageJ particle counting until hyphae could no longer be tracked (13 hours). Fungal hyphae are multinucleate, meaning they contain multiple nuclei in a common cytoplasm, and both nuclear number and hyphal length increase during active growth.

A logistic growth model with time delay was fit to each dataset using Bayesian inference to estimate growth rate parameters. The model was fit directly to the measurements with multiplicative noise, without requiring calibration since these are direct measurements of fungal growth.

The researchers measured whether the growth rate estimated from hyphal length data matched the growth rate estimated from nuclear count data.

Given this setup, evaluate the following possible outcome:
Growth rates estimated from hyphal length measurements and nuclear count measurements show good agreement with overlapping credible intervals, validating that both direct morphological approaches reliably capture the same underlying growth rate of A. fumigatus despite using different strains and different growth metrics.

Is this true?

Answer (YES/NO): YES